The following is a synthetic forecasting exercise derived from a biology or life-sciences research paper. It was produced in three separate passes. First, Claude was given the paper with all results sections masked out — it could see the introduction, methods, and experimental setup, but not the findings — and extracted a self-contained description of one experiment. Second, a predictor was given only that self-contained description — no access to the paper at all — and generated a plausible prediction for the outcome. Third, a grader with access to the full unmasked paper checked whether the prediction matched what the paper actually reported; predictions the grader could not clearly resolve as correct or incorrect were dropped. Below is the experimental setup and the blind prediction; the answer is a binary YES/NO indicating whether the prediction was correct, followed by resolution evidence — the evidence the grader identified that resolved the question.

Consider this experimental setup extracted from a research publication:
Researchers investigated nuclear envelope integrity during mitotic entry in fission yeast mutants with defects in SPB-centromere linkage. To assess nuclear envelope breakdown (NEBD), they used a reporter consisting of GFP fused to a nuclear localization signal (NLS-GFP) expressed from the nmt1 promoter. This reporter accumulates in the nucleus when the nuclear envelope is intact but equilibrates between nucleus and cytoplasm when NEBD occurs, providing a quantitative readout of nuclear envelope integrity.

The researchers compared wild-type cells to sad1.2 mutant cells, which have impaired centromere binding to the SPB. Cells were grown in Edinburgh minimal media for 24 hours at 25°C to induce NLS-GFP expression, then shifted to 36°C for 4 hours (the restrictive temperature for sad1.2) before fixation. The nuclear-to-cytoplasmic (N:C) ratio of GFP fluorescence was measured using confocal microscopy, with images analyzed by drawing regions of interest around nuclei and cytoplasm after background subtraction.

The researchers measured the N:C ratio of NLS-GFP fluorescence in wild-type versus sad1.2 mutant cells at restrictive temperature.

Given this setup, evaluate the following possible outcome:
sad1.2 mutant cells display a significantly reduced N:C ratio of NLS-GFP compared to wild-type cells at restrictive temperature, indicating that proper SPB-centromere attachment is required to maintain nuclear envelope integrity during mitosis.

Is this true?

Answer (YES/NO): NO